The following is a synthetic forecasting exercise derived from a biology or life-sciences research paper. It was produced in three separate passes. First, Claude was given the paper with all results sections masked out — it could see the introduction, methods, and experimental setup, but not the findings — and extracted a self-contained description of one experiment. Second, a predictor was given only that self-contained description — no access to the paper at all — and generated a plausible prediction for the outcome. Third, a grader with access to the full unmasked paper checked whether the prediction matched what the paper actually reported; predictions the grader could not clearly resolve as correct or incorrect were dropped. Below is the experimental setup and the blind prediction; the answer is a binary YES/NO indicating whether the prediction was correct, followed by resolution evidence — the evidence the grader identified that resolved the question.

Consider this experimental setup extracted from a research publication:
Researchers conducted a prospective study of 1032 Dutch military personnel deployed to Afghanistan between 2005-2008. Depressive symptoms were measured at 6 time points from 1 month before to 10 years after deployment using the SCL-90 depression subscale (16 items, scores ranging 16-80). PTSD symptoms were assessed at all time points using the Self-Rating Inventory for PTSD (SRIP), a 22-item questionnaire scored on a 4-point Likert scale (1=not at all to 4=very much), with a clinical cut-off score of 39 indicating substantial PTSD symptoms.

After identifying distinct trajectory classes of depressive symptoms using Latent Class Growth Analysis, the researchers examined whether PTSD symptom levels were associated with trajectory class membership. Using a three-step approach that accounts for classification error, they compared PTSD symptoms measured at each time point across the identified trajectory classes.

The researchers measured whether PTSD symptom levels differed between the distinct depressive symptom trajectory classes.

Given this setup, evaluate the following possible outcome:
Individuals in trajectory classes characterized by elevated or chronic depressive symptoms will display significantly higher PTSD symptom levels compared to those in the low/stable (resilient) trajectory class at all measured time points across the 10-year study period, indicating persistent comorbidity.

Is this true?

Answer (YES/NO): YES